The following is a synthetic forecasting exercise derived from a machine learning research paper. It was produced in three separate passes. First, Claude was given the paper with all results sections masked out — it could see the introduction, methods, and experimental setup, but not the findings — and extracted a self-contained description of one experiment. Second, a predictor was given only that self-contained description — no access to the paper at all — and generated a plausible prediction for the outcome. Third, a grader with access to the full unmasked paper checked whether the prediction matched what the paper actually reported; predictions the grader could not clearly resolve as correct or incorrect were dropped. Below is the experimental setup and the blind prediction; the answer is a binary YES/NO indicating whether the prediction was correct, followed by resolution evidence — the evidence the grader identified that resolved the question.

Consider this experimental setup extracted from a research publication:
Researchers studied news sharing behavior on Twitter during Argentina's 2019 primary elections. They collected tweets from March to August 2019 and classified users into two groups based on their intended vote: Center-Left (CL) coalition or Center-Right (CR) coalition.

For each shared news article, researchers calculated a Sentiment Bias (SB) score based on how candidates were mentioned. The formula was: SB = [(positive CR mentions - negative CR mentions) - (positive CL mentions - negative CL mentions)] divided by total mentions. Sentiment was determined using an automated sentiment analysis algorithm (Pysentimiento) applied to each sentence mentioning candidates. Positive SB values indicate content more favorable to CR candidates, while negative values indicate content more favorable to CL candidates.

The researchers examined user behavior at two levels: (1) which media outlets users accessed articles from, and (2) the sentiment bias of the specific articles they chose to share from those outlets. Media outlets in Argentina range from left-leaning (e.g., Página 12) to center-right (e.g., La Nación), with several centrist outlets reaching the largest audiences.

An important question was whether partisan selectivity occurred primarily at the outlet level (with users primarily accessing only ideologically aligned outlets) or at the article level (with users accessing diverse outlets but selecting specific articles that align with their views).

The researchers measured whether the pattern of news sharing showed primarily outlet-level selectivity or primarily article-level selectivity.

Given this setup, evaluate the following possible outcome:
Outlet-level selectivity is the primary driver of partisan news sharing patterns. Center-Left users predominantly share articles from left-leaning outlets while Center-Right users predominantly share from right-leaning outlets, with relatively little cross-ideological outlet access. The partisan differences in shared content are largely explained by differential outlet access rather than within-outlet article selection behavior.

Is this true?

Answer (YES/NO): NO